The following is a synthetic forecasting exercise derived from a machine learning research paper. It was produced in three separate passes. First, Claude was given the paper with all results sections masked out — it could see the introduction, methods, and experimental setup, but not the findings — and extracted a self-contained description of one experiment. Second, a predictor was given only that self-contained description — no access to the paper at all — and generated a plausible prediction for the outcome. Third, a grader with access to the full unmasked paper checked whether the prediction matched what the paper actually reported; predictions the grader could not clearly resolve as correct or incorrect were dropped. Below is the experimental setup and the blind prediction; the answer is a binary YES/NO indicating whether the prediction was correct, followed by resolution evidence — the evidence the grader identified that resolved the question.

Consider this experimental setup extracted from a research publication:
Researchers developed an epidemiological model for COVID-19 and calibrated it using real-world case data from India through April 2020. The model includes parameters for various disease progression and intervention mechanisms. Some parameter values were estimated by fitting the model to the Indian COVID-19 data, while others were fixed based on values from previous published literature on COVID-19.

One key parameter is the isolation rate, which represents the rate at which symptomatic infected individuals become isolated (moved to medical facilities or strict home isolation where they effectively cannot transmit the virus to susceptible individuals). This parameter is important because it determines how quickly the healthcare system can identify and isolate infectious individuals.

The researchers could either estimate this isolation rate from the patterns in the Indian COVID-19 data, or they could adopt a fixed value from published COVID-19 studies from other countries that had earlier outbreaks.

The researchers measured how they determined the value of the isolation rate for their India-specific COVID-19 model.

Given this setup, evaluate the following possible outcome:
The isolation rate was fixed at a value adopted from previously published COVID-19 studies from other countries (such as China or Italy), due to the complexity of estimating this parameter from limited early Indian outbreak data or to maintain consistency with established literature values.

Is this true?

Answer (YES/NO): YES